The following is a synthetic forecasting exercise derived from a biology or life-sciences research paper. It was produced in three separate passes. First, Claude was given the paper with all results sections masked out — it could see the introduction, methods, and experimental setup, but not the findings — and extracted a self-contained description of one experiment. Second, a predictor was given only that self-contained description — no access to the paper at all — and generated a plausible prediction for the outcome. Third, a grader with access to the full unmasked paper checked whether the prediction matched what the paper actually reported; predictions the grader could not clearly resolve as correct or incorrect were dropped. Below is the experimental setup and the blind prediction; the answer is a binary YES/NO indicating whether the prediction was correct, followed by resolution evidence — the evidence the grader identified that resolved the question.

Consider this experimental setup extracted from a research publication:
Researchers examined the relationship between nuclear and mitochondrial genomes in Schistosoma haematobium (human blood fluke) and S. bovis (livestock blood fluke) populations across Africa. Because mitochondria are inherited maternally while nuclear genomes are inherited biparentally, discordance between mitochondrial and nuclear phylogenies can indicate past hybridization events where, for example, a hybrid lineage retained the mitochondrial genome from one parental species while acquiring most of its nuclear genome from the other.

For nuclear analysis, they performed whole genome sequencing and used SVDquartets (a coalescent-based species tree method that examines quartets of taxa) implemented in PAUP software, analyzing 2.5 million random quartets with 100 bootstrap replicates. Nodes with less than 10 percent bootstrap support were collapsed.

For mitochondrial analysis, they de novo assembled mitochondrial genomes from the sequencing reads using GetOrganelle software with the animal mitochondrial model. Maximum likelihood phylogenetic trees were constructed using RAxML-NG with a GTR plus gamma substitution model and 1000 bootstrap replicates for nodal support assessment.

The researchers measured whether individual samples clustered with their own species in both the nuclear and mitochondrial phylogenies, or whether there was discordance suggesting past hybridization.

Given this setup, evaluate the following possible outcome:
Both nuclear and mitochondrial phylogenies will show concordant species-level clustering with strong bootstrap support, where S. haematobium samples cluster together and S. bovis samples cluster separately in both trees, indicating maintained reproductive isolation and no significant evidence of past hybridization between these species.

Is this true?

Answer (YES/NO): NO